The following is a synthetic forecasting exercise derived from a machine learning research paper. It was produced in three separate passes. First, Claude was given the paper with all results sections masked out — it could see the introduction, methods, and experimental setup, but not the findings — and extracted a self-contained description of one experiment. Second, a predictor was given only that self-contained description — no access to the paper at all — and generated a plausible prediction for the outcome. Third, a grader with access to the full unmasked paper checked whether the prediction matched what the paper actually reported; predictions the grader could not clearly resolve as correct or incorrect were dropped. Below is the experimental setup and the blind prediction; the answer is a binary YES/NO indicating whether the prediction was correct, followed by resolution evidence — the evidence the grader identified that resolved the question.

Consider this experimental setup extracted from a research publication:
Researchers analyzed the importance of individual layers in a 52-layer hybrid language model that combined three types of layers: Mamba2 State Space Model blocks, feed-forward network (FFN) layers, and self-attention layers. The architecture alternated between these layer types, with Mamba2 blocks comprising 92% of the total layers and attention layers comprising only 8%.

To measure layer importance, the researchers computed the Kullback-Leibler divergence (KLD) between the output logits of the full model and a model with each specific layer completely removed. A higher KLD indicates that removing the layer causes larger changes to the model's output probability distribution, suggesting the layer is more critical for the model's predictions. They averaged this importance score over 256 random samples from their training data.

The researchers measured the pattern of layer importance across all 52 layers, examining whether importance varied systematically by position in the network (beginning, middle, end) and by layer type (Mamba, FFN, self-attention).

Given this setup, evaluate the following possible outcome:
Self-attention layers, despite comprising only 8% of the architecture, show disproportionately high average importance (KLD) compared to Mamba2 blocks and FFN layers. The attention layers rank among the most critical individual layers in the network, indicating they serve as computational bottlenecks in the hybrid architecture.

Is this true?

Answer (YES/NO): NO